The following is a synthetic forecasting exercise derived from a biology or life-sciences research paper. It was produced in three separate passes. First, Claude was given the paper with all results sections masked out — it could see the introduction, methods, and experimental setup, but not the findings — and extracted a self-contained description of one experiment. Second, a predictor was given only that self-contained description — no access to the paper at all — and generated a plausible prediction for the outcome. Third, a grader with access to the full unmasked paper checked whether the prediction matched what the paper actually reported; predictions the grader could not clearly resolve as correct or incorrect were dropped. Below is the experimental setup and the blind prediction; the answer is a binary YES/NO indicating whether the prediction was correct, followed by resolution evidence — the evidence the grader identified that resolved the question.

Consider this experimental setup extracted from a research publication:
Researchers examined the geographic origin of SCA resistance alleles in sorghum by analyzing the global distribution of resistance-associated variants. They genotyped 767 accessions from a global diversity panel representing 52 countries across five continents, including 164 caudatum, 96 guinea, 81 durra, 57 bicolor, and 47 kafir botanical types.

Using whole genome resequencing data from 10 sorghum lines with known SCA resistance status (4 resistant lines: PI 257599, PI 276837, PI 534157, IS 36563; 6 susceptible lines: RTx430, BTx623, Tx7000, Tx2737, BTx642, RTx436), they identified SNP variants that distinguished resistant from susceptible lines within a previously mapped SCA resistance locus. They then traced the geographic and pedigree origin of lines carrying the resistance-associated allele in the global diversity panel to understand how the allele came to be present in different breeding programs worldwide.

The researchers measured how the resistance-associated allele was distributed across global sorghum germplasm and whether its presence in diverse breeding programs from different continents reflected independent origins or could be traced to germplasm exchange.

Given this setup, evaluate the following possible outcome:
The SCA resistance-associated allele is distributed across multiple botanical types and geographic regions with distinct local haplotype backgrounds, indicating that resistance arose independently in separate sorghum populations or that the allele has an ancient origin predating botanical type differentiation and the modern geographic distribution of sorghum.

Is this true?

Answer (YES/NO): NO